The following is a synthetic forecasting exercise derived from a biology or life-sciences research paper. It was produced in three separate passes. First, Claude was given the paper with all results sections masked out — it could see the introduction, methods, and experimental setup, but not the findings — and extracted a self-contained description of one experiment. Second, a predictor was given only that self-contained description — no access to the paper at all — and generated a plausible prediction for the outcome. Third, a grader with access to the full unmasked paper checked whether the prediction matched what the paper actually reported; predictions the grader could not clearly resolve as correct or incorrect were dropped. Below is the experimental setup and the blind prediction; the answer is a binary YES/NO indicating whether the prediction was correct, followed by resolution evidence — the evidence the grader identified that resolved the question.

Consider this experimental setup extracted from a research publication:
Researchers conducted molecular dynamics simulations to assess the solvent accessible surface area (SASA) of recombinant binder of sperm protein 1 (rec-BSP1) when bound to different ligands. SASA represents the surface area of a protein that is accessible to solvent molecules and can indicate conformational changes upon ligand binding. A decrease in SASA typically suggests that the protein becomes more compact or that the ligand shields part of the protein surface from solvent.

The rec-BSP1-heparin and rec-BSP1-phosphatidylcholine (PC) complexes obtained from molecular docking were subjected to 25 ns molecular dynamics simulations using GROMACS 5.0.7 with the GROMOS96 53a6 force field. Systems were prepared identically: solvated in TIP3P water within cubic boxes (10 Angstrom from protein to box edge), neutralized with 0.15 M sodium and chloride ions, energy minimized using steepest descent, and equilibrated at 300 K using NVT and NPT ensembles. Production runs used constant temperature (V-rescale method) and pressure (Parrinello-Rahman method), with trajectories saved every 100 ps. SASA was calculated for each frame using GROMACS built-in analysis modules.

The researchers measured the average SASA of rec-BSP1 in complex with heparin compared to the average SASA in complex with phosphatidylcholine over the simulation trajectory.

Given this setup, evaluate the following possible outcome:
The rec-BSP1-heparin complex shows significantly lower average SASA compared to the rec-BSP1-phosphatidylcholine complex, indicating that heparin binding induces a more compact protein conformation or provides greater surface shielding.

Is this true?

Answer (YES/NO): NO